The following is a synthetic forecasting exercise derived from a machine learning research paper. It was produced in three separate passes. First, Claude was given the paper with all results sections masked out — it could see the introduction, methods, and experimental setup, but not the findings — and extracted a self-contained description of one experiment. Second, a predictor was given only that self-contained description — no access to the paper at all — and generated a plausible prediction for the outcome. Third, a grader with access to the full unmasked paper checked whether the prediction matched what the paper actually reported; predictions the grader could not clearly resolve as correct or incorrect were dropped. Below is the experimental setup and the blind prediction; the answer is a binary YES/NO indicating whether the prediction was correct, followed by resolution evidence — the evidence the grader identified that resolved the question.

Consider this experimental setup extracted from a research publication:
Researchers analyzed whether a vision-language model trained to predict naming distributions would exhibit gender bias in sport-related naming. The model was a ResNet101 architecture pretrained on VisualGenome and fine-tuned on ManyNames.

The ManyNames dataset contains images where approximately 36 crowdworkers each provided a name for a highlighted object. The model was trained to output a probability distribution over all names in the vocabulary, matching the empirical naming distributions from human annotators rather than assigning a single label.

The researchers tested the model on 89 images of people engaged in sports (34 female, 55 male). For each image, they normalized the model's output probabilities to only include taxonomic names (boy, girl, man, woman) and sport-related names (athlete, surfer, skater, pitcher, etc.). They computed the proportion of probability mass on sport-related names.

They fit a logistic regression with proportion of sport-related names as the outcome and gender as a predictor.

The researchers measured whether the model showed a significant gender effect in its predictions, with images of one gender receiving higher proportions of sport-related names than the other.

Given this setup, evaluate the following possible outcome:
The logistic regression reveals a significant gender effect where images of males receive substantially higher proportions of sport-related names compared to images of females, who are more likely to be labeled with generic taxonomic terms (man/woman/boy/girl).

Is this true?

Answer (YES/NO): YES